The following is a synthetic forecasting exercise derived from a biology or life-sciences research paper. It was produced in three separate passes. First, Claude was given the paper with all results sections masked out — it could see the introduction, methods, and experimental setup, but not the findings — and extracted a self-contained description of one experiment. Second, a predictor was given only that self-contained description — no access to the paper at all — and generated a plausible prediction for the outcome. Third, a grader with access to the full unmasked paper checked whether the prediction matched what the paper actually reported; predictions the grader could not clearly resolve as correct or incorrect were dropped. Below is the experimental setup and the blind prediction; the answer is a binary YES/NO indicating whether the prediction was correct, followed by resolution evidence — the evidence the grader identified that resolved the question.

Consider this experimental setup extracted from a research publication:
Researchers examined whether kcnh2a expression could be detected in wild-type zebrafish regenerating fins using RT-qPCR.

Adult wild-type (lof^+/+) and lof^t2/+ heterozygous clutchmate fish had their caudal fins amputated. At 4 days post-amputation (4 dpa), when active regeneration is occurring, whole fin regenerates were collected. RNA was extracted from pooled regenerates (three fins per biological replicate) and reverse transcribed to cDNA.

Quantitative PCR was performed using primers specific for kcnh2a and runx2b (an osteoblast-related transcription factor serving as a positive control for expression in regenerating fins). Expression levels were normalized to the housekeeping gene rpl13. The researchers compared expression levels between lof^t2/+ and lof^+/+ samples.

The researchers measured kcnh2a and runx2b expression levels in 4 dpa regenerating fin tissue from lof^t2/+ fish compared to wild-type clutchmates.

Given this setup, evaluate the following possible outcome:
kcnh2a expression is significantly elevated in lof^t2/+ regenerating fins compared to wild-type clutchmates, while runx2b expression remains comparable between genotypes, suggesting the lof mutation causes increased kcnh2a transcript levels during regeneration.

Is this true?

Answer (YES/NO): YES